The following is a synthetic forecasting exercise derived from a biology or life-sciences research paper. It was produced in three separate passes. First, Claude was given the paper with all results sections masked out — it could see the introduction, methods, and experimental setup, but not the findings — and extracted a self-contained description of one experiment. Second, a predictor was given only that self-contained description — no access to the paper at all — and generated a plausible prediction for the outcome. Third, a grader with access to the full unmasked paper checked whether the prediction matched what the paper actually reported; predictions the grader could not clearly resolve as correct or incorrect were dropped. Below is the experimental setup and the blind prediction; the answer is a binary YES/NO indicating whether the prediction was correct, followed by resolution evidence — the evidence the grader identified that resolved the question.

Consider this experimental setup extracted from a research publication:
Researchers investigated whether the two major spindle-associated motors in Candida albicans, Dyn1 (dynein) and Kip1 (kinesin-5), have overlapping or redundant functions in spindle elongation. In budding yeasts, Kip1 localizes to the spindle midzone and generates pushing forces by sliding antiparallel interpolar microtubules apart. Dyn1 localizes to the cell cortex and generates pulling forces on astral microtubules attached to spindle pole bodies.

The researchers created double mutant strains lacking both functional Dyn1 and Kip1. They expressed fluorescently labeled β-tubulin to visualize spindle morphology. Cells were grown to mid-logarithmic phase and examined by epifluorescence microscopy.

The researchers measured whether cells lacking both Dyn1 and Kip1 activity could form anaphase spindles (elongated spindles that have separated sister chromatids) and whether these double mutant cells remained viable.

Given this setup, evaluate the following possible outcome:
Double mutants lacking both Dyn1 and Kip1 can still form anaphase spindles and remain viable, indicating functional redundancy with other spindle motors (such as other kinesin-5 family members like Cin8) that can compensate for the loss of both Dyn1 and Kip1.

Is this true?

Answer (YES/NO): NO